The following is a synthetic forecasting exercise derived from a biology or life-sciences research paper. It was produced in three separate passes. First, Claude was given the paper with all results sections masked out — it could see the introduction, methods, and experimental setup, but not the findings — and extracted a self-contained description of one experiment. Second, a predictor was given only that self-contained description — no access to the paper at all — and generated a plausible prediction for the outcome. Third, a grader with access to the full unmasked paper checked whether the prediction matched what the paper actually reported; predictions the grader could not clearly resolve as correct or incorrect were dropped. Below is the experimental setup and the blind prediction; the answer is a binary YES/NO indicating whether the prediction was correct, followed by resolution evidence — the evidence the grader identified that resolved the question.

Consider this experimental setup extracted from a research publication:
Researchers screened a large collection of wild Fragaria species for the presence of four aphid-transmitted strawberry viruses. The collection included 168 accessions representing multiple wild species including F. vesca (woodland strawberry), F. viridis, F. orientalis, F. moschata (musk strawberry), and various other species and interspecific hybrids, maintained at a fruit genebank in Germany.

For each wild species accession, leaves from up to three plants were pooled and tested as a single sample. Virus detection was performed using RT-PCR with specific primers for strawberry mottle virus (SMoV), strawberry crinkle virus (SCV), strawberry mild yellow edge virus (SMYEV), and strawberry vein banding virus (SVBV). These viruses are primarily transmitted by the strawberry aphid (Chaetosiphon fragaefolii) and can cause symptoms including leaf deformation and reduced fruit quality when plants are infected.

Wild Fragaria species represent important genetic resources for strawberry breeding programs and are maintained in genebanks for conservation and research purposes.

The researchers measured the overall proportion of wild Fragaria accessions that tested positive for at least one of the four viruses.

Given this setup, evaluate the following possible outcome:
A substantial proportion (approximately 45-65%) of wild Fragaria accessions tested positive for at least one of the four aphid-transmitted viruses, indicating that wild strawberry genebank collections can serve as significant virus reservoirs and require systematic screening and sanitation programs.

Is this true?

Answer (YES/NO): NO